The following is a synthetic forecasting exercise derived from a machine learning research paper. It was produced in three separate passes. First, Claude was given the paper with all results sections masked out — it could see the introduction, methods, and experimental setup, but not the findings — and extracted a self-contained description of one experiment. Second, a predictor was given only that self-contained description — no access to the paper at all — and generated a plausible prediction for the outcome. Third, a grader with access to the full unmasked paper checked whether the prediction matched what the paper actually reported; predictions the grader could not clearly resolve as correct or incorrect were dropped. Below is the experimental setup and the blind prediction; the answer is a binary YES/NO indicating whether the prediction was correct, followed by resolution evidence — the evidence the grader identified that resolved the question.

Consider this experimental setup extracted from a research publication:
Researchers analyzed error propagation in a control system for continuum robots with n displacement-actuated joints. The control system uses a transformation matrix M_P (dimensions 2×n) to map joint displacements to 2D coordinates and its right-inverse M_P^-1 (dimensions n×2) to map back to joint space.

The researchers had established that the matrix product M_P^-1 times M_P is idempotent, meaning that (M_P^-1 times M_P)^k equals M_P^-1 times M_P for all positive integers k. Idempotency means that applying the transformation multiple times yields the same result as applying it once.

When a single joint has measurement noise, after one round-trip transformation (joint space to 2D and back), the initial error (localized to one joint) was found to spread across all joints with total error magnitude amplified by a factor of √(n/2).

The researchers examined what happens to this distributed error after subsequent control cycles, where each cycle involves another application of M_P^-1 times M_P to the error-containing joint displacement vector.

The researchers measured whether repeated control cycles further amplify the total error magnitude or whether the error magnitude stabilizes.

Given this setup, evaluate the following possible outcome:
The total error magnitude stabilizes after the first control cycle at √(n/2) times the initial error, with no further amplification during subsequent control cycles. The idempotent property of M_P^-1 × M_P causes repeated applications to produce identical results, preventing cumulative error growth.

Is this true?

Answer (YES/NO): YES